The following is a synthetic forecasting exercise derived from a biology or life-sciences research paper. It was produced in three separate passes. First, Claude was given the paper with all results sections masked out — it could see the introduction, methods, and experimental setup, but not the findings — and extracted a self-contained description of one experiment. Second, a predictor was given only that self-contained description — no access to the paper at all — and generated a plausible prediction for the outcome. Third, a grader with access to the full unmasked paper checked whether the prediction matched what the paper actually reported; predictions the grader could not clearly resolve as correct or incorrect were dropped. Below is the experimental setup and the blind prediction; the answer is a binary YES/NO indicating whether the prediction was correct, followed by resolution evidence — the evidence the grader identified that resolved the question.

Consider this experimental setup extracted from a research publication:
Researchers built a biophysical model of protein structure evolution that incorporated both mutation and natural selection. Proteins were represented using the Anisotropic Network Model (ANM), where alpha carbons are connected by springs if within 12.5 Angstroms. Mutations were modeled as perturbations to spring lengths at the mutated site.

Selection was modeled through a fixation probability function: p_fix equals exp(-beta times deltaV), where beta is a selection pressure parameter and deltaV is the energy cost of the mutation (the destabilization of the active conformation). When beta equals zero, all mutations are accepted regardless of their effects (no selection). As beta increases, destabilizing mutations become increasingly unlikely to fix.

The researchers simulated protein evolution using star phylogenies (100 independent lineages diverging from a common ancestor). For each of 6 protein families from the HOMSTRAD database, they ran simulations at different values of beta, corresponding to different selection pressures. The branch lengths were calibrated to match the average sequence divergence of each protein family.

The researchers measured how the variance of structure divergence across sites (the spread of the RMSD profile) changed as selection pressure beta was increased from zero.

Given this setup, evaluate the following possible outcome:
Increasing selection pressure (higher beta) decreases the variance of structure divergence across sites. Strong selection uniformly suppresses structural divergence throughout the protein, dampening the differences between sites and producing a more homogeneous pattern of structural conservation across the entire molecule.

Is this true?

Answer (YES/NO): NO